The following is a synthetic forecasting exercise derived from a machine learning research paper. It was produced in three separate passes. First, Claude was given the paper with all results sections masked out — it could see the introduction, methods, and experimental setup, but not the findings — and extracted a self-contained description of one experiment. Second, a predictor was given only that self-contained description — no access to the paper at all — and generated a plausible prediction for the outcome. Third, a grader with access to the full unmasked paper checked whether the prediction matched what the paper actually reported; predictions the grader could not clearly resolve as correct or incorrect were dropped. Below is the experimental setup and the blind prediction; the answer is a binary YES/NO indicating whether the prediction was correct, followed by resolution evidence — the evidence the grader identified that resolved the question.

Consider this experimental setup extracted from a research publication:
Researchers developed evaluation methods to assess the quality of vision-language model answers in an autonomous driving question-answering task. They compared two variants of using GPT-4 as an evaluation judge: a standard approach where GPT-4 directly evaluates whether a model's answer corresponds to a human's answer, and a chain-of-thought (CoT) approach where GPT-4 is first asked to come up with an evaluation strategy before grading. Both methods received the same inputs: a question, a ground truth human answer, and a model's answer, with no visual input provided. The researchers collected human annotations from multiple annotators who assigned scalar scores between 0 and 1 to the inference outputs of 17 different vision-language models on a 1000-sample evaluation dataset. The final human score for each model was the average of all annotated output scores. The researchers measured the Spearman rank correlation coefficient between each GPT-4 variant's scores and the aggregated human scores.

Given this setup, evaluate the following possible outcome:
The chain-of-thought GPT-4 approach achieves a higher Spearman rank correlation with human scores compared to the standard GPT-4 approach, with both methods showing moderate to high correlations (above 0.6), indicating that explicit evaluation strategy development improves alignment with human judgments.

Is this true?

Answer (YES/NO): NO